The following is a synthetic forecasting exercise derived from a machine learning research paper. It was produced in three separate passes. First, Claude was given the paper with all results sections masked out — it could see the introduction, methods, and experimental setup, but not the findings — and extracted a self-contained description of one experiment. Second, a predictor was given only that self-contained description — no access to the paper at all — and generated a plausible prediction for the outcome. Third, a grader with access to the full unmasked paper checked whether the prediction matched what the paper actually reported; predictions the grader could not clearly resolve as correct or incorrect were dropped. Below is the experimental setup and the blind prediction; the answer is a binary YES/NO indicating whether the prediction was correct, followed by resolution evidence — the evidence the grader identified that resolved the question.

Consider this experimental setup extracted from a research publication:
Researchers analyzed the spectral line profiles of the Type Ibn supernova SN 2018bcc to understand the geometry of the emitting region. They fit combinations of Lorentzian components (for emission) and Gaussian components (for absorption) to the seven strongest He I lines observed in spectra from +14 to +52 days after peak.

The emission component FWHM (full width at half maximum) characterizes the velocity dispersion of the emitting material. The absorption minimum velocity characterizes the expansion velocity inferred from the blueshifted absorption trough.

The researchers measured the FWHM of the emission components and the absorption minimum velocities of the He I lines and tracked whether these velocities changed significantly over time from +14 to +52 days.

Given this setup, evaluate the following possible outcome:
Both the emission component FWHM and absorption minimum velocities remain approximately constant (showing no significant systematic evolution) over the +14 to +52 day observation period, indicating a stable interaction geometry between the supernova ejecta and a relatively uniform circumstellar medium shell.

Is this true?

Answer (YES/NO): YES